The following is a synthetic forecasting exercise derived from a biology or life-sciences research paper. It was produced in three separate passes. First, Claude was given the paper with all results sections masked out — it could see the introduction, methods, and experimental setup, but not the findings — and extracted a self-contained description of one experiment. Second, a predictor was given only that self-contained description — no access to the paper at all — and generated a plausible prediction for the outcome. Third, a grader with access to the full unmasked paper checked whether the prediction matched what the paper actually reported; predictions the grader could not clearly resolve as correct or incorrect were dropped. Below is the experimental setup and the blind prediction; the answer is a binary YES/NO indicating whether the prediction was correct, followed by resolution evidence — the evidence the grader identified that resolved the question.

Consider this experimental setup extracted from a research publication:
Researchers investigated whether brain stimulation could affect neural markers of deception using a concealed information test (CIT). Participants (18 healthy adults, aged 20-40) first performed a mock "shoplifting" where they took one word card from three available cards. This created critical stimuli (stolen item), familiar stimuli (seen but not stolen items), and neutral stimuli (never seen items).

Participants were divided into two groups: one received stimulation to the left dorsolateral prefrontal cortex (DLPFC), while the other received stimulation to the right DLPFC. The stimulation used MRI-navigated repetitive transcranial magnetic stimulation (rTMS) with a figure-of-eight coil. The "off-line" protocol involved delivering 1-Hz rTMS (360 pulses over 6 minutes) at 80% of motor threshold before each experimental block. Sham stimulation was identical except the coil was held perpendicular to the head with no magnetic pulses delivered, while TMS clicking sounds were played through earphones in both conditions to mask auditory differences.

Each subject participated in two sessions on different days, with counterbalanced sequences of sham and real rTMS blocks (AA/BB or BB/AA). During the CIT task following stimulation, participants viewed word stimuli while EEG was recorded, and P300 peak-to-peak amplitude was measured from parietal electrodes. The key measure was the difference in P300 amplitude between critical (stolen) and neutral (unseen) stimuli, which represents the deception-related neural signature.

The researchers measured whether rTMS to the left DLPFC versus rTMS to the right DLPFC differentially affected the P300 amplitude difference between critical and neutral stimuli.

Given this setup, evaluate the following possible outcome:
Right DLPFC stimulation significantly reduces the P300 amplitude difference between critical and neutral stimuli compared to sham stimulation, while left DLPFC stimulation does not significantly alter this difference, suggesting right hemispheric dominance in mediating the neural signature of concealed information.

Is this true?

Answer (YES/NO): NO